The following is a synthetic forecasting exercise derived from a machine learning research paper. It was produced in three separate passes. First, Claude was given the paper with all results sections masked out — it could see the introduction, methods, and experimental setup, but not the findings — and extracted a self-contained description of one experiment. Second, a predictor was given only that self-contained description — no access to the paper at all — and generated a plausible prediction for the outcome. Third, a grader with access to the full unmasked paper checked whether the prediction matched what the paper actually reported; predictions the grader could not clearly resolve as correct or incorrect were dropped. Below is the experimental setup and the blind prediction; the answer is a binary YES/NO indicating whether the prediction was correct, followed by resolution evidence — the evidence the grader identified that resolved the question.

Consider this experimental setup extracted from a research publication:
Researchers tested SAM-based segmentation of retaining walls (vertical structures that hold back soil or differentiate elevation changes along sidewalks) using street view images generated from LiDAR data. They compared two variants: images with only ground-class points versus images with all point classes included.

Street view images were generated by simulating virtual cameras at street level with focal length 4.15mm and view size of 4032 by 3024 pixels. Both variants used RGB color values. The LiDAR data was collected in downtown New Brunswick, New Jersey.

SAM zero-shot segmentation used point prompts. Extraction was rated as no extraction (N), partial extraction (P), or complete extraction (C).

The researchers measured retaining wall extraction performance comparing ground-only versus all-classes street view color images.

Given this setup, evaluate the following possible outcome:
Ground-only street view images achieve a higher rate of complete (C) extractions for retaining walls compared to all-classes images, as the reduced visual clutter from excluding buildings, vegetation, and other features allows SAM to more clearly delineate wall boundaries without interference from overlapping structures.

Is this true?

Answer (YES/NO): NO